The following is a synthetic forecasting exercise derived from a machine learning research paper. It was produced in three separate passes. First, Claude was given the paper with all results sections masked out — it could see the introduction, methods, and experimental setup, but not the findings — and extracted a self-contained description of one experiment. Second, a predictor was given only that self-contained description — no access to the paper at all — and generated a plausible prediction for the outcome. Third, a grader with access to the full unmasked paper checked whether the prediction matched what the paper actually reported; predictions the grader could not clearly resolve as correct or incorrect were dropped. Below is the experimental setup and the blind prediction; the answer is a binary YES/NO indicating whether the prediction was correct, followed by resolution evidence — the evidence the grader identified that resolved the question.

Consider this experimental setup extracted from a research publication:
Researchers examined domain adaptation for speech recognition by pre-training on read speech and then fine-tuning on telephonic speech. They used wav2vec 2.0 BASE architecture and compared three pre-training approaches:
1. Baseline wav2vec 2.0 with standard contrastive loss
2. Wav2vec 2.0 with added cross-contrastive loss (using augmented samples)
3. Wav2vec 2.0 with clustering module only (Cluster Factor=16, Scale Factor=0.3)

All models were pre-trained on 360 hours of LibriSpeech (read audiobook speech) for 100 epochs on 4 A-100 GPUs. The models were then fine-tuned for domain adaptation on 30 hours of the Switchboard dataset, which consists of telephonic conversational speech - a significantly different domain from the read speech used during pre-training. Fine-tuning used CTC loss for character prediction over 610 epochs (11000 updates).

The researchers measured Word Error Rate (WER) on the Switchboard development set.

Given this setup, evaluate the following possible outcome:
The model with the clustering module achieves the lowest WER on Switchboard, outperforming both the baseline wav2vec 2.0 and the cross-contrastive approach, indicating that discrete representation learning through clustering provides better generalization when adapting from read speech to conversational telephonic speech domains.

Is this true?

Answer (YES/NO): NO